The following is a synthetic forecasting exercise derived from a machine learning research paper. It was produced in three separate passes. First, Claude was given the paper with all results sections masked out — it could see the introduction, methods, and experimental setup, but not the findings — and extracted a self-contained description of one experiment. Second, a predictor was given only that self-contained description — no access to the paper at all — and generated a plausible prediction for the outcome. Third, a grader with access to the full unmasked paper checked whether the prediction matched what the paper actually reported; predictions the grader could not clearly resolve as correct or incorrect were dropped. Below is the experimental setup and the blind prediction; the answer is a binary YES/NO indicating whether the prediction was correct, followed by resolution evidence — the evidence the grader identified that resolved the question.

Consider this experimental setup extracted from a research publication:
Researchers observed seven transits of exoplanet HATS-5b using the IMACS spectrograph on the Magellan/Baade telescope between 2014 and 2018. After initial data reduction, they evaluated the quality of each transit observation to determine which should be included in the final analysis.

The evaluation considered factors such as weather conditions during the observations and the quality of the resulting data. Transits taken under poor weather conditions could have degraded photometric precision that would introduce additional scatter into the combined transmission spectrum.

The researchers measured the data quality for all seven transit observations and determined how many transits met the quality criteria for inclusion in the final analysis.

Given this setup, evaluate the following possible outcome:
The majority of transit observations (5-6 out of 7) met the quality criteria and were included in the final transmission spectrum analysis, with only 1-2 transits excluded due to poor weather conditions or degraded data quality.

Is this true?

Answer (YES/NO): YES